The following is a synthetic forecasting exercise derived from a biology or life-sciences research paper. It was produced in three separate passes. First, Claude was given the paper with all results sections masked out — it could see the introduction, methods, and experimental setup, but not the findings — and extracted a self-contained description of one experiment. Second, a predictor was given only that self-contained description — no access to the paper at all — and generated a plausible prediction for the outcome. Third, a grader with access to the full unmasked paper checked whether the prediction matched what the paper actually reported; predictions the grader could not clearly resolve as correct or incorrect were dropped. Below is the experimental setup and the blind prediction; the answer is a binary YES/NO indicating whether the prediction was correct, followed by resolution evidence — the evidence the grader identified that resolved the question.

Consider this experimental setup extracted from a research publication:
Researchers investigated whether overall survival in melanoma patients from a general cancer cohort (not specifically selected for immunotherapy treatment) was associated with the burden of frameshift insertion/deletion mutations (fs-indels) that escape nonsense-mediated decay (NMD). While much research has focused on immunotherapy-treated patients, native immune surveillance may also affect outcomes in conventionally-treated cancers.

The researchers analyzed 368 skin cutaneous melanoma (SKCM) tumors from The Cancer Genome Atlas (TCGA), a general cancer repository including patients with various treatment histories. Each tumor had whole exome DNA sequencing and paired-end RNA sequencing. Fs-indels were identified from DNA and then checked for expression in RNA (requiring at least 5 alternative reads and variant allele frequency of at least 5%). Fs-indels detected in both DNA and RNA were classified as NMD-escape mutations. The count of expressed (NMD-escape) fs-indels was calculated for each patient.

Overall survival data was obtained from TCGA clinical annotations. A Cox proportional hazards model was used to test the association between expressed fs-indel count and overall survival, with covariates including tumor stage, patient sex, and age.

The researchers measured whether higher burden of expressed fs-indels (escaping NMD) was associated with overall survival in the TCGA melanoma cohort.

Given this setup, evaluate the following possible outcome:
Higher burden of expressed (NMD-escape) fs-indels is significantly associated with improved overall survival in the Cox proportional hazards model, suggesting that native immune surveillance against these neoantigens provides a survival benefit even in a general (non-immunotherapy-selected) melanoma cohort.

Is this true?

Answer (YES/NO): YES